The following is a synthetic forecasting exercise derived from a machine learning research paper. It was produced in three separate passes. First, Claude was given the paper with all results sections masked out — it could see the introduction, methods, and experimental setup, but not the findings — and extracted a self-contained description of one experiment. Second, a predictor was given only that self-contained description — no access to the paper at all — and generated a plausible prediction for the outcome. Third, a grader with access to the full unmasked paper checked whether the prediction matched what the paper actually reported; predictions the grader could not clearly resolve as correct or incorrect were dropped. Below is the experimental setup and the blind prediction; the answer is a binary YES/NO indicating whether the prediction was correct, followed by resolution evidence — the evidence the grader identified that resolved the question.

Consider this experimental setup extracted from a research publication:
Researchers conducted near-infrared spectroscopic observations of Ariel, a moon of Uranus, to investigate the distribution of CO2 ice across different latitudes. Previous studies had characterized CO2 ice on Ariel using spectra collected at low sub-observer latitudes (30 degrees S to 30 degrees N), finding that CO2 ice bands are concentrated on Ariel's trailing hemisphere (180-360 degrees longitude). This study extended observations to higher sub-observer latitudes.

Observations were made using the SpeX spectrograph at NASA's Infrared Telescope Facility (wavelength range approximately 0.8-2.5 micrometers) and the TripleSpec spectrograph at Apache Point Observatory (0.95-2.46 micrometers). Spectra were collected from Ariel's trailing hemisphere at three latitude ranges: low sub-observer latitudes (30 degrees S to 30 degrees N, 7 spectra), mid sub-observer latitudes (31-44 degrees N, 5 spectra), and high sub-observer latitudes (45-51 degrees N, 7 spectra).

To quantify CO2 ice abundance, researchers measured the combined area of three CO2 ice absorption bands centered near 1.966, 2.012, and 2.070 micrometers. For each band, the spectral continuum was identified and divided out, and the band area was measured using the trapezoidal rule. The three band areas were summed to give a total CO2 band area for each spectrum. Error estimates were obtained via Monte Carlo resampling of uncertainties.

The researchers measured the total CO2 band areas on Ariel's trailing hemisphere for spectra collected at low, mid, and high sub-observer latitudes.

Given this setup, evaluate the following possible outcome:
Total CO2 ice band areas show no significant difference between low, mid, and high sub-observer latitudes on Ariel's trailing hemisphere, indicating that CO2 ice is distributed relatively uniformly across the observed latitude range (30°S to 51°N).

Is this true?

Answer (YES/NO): NO